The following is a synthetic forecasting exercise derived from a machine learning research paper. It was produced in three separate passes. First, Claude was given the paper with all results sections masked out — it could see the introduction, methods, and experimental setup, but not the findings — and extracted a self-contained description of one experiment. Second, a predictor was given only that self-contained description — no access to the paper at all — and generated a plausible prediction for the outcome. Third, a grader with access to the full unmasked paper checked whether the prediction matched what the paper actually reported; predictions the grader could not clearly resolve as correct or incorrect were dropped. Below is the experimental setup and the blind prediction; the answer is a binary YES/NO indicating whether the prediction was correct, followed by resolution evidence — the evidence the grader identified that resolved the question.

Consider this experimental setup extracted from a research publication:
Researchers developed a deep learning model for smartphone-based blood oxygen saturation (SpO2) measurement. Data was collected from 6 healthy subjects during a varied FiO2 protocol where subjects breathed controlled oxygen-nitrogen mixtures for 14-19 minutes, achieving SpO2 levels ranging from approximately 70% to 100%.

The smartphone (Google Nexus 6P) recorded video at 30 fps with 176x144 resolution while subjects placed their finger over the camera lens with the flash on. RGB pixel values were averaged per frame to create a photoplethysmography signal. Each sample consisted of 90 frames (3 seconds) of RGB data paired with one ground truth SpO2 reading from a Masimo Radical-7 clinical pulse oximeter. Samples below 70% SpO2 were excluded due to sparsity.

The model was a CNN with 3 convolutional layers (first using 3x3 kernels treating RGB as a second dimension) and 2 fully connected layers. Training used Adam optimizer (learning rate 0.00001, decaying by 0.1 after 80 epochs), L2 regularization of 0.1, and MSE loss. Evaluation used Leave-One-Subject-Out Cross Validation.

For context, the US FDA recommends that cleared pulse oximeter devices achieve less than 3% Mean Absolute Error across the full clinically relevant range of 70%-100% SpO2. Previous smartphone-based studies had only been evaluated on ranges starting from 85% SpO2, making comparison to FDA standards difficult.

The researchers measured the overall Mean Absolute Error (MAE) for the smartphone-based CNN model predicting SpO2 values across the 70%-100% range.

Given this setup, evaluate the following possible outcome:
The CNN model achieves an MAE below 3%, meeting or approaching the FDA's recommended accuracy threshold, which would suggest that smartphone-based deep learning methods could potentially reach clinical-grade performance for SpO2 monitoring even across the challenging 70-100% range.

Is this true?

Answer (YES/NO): NO